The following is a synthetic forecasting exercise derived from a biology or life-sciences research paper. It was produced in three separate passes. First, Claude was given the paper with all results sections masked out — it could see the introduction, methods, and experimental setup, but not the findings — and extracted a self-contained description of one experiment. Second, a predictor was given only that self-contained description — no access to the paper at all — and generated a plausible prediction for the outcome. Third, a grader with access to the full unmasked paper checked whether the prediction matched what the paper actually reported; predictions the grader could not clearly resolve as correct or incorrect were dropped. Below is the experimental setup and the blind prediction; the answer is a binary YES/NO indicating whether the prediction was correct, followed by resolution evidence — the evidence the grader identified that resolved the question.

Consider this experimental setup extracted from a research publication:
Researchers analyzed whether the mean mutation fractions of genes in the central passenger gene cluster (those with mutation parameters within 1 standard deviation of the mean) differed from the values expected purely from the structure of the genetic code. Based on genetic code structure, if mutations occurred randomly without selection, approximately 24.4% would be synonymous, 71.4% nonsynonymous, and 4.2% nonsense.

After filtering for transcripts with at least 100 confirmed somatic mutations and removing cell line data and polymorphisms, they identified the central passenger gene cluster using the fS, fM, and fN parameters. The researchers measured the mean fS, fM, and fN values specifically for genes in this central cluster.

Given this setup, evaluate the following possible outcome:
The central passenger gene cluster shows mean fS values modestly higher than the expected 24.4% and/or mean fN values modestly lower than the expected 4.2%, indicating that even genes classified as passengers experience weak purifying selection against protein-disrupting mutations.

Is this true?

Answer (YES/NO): NO